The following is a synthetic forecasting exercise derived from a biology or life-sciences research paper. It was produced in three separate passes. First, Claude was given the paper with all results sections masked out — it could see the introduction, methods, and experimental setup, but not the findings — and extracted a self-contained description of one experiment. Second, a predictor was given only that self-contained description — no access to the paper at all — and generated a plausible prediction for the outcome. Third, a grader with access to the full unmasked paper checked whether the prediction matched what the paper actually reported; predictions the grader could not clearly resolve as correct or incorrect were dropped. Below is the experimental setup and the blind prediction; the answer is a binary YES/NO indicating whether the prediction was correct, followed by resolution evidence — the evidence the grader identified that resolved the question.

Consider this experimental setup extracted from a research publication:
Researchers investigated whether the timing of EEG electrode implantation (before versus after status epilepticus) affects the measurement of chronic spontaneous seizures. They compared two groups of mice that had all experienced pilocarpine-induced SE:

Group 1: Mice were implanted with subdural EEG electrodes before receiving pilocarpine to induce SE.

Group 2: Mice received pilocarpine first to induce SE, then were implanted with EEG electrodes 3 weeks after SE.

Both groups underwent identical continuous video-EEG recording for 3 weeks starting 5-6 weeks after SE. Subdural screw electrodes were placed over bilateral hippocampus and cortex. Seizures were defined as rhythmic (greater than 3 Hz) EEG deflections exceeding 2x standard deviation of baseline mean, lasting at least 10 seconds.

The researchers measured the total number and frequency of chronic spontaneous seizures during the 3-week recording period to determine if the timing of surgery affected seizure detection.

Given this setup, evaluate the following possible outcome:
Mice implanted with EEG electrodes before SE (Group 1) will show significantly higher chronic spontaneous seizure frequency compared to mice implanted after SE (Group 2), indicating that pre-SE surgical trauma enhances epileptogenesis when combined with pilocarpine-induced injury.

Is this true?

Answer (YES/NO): NO